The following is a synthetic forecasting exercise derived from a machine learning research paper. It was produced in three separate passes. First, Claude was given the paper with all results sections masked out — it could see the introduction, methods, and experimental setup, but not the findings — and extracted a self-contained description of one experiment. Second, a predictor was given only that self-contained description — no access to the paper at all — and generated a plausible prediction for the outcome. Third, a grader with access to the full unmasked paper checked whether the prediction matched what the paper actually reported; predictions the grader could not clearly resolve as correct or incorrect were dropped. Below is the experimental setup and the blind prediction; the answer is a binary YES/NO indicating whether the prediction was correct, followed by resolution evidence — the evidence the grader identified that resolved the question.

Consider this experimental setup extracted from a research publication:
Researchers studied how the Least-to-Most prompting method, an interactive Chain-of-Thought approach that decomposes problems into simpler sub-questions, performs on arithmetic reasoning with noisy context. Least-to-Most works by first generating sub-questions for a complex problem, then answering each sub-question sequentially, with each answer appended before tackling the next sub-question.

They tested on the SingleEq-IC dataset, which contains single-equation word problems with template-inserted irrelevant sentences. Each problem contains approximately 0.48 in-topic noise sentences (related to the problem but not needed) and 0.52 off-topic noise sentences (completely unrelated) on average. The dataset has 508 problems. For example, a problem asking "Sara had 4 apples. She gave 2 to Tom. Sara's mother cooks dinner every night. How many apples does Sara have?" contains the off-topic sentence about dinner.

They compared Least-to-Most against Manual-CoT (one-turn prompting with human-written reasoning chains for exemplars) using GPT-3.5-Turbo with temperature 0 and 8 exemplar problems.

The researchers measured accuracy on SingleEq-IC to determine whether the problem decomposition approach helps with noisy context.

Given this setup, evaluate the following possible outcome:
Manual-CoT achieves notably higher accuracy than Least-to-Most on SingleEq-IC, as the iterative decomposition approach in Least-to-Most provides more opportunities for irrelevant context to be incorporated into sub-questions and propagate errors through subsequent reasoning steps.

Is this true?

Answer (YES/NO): NO